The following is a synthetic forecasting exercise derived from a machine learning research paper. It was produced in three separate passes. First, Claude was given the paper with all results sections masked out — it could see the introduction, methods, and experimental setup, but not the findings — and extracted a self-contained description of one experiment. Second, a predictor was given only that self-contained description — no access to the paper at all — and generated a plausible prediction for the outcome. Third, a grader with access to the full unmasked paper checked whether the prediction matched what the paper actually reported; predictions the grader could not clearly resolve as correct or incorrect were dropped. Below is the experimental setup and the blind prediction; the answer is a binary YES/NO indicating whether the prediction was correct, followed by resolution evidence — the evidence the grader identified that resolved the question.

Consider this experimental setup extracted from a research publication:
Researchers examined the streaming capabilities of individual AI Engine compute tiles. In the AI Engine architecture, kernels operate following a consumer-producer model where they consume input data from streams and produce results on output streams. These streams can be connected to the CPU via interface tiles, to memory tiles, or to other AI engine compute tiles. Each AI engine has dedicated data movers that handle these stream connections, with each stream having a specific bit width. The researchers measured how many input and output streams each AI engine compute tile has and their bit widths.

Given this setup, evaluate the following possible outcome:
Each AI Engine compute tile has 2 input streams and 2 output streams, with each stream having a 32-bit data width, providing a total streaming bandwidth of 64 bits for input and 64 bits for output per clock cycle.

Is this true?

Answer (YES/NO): YES